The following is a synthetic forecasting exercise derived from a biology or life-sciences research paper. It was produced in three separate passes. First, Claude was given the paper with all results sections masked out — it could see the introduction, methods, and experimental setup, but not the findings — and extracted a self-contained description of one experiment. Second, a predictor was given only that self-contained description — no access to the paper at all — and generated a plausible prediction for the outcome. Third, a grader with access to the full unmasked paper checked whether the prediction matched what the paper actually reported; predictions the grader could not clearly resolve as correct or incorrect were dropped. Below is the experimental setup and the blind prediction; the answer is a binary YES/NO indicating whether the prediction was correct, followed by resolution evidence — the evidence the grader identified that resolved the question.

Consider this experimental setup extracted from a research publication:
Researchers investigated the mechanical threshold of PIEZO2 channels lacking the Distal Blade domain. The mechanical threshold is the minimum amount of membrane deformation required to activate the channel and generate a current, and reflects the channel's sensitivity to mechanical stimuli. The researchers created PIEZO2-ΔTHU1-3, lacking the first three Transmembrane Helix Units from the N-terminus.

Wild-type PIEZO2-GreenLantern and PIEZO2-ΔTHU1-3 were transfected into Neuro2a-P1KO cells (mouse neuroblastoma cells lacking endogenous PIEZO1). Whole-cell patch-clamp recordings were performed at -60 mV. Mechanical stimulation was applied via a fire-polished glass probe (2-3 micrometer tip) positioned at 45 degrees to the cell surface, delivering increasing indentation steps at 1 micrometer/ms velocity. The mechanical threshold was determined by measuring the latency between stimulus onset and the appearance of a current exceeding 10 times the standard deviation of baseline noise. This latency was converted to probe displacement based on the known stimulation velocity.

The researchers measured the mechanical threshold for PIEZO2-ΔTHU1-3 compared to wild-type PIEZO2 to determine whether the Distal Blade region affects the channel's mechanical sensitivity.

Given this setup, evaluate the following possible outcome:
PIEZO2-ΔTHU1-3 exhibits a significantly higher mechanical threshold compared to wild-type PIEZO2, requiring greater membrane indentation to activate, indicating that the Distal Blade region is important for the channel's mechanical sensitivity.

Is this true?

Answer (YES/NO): NO